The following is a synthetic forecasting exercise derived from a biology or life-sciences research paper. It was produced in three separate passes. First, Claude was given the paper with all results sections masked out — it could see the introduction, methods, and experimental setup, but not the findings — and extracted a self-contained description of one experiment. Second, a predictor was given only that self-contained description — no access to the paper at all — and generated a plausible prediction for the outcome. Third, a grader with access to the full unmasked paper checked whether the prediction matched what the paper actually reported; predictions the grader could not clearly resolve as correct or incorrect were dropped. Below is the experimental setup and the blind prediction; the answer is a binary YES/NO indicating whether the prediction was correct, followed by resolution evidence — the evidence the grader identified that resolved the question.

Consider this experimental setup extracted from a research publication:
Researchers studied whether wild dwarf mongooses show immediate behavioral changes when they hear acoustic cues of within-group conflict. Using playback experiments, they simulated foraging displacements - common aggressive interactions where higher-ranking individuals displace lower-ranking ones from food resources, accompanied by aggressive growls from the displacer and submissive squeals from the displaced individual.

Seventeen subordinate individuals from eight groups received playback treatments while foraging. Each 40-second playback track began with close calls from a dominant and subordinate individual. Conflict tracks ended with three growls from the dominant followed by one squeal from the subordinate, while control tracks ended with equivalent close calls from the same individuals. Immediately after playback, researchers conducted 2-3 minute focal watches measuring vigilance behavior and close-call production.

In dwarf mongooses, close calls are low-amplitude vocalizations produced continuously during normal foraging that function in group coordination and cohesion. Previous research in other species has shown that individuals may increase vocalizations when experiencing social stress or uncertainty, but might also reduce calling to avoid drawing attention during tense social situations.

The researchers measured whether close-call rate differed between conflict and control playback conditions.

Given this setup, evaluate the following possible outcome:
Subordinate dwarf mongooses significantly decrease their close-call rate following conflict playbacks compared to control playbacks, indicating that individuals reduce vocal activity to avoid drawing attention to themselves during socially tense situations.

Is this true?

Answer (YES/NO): NO